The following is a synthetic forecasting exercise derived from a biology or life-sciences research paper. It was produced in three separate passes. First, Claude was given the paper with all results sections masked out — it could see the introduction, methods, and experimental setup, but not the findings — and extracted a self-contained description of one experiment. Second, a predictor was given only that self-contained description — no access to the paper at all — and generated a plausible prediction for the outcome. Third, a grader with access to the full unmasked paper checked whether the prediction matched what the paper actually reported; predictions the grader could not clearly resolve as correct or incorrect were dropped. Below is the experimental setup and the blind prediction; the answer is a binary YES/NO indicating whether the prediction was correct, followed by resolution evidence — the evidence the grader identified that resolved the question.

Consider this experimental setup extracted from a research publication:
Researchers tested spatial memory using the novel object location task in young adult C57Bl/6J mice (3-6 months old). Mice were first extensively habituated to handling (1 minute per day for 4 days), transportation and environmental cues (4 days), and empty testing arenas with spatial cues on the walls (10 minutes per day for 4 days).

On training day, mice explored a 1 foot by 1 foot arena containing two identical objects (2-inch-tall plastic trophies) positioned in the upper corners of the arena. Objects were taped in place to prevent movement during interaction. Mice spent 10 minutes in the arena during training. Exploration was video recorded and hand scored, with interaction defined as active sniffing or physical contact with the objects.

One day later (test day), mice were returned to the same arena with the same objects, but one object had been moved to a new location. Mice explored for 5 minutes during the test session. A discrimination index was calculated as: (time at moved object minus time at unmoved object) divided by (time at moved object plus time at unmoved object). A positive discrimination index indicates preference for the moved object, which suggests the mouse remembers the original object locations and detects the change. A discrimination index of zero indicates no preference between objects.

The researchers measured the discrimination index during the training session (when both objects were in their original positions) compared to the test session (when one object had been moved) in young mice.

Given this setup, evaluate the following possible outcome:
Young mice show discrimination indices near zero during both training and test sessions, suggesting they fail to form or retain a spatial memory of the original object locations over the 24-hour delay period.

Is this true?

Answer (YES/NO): NO